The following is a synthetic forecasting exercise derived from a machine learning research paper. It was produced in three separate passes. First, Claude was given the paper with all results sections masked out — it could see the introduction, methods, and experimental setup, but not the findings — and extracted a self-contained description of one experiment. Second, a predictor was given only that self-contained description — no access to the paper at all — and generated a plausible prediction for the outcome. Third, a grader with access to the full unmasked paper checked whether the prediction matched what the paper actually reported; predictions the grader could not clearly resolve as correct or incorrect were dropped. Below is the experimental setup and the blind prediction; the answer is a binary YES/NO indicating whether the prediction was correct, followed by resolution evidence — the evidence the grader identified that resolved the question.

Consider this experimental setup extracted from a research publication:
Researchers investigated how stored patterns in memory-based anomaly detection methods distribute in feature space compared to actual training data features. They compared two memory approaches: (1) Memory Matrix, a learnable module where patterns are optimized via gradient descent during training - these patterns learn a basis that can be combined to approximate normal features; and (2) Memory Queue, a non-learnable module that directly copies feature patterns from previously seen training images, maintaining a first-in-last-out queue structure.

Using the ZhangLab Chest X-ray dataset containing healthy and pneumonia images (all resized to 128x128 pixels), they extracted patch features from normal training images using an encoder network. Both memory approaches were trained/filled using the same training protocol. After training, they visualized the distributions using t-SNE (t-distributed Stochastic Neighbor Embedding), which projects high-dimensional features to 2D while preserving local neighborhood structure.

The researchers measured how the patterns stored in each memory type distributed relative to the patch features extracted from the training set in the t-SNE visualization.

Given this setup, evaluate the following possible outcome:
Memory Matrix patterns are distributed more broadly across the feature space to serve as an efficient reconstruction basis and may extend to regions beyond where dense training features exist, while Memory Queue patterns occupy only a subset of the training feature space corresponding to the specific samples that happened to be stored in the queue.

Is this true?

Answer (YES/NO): NO